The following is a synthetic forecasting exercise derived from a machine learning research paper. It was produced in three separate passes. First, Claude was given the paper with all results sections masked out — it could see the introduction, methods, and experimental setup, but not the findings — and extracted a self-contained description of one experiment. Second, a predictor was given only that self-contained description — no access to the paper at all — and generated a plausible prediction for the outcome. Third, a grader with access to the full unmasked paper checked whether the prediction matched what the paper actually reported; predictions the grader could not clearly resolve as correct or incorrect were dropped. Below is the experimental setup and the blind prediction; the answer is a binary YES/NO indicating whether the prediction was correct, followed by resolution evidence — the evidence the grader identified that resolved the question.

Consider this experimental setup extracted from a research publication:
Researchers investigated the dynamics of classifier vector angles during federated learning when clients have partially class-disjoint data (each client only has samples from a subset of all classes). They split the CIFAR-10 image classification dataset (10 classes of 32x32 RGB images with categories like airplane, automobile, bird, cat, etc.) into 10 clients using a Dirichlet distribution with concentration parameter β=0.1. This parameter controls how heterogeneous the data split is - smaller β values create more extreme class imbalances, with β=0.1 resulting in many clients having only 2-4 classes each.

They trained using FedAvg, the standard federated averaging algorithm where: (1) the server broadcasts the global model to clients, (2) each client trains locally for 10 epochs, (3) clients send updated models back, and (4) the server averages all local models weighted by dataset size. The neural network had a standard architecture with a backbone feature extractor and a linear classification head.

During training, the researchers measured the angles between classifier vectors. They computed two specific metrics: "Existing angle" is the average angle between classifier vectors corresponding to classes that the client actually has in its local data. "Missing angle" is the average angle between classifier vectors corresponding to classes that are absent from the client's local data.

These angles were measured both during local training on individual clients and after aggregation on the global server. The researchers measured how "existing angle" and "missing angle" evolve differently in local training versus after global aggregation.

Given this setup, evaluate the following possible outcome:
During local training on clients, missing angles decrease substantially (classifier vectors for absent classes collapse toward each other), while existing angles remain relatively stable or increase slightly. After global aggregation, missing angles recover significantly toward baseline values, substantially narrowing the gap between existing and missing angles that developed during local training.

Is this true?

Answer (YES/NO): NO